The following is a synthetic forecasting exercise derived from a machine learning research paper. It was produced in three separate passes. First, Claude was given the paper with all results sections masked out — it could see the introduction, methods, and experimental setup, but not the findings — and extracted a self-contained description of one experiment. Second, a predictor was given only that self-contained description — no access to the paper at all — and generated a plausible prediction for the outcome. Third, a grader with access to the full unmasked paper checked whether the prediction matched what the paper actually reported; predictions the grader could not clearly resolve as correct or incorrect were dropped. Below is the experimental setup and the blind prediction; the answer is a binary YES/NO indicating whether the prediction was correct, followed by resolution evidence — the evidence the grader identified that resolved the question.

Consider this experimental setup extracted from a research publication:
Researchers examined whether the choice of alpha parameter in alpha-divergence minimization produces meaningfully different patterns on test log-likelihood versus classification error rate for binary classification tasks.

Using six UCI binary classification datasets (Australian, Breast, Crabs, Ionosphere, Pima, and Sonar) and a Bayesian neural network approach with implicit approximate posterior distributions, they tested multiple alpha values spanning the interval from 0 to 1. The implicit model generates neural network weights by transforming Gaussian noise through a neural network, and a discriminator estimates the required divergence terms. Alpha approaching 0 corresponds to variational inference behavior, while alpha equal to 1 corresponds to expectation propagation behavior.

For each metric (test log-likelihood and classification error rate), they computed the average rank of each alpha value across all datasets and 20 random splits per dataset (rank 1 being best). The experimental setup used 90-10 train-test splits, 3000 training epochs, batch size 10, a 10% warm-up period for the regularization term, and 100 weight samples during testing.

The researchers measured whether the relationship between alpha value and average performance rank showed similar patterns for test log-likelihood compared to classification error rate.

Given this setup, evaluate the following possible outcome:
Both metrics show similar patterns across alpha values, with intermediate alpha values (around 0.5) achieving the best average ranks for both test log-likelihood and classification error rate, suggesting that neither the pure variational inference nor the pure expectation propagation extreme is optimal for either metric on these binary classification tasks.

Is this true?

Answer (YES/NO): NO